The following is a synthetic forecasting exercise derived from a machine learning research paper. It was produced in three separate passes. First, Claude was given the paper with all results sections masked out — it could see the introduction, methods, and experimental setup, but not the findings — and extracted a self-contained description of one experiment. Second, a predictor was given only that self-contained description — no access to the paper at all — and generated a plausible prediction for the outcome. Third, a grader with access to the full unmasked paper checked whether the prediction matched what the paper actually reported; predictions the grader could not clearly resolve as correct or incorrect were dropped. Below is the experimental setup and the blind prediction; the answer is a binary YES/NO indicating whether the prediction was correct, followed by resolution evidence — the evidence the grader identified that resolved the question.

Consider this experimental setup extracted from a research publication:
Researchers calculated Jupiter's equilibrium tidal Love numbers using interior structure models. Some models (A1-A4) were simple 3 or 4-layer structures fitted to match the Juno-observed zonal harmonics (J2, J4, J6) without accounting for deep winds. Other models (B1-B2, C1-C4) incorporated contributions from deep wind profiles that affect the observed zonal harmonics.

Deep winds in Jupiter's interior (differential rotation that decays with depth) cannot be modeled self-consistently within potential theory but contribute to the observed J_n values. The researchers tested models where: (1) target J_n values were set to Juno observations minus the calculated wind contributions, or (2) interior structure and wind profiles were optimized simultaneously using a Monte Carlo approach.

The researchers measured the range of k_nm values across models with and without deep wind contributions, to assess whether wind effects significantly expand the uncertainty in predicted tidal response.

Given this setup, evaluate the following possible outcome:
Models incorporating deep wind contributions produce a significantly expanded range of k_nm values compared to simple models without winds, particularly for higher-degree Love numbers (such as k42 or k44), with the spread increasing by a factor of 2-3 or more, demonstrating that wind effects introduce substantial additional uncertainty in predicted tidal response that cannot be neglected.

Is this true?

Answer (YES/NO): NO